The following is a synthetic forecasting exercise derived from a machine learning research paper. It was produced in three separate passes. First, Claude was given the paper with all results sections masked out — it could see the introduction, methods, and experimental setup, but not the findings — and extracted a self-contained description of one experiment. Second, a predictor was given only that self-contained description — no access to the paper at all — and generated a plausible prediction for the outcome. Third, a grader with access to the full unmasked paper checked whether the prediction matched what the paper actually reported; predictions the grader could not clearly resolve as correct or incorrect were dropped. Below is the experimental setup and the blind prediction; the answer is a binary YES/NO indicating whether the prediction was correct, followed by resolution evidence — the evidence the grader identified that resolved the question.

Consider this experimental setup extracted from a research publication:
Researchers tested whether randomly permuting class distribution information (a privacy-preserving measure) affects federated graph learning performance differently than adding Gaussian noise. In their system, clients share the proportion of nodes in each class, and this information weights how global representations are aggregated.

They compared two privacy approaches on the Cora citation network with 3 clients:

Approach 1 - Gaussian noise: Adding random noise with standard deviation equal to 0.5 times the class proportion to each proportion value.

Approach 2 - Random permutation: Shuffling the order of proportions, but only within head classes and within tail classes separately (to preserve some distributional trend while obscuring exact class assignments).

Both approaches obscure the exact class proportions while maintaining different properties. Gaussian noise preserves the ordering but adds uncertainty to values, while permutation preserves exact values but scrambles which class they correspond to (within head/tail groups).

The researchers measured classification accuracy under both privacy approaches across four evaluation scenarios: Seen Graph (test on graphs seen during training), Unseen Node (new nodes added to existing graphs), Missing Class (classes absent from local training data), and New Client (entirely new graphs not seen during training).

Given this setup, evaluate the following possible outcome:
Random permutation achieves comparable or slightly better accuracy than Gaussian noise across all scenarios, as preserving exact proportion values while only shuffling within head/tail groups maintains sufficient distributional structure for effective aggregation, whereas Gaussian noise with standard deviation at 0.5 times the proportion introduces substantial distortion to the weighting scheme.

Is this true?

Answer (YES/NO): YES